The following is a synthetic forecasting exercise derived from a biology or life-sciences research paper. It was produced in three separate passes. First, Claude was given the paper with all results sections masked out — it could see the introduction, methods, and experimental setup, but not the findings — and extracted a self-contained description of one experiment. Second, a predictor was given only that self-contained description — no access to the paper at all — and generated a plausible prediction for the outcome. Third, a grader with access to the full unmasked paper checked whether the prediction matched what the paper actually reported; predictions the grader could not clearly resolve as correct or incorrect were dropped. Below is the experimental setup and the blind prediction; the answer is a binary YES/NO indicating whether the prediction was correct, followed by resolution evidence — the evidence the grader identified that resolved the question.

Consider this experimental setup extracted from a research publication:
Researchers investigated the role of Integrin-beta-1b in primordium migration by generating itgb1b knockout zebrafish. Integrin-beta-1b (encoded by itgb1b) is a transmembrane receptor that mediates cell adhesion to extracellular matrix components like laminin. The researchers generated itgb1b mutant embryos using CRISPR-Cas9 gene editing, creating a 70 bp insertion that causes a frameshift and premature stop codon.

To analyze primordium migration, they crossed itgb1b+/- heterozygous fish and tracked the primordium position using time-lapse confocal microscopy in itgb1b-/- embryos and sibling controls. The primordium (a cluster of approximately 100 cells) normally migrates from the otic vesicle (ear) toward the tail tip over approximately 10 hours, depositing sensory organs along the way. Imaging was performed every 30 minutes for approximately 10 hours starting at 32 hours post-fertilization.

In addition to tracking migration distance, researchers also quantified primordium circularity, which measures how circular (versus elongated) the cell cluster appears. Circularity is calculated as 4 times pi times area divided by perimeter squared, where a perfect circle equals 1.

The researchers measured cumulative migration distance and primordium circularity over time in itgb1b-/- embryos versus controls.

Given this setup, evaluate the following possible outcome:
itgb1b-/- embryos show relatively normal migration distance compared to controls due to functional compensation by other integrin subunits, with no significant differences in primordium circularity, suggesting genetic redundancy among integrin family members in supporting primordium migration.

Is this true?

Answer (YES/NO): NO